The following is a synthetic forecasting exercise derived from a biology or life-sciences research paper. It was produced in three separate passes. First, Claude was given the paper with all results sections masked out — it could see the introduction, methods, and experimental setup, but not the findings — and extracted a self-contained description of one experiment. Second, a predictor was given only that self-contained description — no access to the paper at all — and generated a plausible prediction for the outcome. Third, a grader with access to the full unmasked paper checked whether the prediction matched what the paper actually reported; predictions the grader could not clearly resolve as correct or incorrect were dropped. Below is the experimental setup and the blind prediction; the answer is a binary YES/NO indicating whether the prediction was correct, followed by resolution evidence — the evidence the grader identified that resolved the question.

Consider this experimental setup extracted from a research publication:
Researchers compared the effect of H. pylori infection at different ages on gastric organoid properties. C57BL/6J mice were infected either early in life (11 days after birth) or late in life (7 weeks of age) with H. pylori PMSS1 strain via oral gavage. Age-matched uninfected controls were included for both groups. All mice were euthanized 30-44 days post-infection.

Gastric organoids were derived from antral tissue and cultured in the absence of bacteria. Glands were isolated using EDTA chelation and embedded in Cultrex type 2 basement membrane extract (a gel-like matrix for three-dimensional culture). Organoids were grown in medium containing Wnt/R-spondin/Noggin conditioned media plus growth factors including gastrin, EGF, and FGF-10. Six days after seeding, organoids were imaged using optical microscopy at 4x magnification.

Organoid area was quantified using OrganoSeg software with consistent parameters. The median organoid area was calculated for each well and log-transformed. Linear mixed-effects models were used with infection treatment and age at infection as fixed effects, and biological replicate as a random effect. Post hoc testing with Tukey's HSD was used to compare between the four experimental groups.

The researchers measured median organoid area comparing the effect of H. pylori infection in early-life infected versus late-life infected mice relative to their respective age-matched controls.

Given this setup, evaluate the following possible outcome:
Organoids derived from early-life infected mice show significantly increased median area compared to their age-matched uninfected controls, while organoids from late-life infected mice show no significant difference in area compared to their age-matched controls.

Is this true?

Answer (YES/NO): YES